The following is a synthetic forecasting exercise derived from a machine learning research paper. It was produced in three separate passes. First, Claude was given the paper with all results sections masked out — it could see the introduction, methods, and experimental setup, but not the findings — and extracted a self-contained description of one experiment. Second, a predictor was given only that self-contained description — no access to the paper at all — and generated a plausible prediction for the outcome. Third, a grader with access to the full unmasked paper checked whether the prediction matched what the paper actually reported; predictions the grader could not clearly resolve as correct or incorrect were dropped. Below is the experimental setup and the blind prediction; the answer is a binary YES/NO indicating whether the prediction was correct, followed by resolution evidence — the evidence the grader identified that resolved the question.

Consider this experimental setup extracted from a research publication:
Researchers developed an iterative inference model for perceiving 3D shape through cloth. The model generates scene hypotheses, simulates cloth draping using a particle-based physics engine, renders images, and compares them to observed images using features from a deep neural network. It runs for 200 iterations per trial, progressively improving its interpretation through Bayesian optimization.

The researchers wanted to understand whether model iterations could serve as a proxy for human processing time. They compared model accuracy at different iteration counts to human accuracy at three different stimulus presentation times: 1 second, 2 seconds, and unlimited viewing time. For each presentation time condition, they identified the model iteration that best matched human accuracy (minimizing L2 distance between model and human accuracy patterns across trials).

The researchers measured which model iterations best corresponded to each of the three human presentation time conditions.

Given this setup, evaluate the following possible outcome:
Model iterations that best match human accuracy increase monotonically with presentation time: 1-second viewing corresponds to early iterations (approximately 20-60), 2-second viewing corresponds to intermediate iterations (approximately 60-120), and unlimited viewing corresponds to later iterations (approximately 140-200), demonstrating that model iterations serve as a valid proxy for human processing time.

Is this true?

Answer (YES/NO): NO